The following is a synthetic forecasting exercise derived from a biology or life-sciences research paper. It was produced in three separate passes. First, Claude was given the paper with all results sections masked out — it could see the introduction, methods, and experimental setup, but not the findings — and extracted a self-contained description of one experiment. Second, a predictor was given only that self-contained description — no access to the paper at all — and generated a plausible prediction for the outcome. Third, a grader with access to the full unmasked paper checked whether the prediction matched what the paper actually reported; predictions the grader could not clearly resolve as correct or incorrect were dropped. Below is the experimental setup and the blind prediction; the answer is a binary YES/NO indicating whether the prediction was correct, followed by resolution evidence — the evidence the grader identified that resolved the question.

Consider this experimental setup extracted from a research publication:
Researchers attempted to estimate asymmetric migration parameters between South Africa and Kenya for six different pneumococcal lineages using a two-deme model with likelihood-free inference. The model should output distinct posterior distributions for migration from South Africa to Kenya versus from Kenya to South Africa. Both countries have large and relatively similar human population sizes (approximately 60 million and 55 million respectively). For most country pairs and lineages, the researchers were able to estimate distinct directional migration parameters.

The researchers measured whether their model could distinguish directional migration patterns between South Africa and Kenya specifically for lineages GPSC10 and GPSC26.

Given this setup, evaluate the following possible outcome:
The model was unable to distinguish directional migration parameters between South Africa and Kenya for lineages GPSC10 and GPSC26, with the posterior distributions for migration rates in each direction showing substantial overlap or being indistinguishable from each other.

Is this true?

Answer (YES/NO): YES